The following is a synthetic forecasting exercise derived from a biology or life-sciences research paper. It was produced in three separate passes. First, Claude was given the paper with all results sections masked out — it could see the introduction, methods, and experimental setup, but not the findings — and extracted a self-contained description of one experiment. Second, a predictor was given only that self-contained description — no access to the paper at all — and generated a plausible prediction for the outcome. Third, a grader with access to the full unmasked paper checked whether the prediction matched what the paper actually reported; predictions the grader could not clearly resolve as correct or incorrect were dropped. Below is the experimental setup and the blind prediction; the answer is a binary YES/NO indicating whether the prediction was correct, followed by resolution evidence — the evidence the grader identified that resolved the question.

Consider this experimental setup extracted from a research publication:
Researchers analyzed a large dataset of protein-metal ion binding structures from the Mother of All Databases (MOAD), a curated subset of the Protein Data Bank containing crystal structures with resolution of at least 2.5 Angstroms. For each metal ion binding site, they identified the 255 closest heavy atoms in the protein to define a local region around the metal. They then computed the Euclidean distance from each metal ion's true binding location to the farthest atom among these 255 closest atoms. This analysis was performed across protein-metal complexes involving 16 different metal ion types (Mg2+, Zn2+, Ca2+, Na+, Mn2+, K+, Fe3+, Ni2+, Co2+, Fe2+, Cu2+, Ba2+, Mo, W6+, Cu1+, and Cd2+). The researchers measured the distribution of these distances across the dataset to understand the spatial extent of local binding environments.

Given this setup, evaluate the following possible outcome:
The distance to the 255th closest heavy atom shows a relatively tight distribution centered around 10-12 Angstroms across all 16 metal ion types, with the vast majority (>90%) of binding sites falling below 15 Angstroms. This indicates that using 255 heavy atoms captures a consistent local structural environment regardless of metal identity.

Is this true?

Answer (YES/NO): NO